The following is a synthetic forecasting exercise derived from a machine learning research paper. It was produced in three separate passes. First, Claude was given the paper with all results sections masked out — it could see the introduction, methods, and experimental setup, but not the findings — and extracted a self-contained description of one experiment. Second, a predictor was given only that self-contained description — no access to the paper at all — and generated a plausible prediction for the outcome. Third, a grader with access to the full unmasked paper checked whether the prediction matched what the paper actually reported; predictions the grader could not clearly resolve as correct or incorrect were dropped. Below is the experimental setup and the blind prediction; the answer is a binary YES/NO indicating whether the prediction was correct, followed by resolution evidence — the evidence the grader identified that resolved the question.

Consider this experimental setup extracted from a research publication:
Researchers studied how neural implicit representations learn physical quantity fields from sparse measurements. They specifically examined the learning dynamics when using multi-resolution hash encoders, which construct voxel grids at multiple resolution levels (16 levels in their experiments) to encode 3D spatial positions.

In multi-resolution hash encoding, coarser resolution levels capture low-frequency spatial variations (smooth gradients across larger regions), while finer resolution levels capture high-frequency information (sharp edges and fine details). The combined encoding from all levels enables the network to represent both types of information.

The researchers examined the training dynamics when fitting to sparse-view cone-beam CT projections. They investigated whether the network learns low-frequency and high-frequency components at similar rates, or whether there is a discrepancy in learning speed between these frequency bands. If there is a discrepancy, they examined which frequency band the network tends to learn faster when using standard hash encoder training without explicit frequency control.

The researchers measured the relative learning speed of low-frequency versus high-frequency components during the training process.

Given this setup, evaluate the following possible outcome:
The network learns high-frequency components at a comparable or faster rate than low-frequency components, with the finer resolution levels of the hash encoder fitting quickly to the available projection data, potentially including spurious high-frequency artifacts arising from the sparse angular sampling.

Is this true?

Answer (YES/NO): YES